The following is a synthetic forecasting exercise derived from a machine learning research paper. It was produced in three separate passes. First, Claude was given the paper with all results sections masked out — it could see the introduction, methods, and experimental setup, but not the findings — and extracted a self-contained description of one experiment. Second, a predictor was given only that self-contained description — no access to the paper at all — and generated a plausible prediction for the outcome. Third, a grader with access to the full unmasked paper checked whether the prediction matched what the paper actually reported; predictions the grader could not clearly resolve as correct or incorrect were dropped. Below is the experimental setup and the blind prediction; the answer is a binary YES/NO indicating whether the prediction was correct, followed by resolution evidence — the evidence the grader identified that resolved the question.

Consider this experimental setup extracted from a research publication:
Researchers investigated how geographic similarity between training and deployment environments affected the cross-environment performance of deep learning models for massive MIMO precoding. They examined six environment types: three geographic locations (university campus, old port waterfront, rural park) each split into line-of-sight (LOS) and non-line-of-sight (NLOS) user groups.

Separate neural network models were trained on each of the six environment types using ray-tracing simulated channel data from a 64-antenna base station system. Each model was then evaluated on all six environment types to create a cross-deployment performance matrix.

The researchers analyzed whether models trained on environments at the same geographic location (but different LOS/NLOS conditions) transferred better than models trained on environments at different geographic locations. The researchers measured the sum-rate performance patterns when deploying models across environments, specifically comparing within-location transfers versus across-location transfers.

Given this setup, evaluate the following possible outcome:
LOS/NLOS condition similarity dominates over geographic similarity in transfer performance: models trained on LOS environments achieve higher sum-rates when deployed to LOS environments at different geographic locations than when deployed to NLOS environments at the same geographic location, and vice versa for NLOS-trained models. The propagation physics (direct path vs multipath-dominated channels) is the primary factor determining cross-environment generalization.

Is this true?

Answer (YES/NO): NO